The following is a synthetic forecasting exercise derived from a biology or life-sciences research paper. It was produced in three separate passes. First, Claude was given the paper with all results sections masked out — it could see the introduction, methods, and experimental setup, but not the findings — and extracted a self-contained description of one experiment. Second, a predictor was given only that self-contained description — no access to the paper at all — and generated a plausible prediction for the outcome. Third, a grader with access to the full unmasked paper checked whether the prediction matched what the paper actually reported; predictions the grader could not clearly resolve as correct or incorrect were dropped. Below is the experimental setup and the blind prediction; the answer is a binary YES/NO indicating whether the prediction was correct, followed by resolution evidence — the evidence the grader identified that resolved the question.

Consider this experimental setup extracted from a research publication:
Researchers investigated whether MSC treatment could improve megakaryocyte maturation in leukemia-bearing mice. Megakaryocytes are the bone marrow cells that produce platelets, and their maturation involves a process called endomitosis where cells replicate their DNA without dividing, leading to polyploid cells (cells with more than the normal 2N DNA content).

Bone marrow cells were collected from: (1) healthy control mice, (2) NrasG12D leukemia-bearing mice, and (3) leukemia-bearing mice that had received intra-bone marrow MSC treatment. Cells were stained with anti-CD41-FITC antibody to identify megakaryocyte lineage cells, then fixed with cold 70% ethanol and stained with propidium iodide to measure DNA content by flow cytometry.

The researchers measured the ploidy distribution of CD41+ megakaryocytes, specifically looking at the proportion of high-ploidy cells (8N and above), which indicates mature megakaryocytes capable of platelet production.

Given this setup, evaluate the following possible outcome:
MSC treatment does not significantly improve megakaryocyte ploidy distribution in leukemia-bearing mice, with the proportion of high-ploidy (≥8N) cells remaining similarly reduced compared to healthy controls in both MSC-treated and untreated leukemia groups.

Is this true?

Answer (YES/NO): NO